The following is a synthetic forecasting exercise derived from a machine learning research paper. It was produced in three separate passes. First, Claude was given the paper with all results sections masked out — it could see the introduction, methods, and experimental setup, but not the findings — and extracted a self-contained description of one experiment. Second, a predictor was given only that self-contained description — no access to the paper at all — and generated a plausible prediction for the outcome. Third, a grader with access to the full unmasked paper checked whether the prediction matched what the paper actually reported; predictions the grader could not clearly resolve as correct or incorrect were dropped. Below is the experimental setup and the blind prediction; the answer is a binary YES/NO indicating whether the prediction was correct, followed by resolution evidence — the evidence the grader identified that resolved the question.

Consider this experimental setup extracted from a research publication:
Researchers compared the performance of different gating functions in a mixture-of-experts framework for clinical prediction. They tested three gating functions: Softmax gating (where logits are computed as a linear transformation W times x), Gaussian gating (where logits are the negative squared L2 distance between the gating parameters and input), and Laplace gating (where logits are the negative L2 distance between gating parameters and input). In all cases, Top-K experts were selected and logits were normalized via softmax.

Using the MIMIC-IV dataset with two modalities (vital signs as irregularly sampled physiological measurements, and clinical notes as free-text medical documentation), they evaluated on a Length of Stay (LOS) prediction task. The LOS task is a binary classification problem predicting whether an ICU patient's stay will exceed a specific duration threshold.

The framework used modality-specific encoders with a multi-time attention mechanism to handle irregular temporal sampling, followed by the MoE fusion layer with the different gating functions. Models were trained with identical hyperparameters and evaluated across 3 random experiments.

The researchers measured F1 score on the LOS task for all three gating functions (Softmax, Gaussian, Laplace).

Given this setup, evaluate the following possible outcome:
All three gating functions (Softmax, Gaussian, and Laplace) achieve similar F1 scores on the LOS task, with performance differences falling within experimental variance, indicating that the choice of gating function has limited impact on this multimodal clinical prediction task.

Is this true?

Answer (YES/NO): YES